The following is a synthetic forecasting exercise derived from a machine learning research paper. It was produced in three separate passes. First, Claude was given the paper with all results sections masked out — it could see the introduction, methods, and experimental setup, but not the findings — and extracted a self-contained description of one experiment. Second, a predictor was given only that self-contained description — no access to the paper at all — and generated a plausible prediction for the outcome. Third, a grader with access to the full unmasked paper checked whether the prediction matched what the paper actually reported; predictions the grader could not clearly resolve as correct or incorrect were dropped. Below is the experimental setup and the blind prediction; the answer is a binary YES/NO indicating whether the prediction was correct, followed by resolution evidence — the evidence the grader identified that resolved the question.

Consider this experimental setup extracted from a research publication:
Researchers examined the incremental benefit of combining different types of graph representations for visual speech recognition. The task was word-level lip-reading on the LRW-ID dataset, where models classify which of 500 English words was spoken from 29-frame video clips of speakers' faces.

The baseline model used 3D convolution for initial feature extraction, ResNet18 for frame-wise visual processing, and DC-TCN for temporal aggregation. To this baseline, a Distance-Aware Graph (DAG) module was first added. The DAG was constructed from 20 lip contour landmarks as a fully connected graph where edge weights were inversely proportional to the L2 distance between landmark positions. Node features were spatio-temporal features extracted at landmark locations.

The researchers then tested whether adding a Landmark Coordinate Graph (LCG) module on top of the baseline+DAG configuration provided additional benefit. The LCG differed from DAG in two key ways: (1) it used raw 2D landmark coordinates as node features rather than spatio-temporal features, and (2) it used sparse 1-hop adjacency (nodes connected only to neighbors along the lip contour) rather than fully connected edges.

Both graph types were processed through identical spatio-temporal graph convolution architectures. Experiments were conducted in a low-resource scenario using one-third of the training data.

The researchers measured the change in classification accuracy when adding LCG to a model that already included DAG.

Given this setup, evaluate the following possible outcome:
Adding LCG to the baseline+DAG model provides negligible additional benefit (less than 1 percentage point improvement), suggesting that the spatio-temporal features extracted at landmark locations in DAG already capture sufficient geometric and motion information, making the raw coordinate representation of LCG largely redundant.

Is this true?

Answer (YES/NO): NO